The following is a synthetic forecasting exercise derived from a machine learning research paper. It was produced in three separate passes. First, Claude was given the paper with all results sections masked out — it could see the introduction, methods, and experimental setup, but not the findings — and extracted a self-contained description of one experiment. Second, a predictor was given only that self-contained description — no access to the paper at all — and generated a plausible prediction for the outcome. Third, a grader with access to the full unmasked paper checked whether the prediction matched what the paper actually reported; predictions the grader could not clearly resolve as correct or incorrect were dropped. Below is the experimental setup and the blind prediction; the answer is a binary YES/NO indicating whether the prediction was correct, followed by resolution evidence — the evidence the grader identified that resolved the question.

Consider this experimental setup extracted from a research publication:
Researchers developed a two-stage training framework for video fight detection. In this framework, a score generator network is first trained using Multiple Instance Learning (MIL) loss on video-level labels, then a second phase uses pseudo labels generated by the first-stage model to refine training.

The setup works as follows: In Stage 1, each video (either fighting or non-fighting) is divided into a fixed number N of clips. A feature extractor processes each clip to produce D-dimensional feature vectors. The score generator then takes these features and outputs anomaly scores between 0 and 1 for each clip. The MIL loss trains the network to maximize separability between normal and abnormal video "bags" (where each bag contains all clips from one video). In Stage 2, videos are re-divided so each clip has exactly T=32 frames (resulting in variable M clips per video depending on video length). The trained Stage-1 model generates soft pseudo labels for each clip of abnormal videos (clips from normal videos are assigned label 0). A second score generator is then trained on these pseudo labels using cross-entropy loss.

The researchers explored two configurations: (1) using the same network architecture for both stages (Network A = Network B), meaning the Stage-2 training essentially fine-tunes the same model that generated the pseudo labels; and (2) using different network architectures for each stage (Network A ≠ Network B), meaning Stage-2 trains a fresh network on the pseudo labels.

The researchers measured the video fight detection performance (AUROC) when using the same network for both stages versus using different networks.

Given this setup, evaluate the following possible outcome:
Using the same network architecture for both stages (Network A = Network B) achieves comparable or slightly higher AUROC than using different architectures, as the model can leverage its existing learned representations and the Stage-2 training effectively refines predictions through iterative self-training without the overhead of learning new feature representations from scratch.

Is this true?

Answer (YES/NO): NO